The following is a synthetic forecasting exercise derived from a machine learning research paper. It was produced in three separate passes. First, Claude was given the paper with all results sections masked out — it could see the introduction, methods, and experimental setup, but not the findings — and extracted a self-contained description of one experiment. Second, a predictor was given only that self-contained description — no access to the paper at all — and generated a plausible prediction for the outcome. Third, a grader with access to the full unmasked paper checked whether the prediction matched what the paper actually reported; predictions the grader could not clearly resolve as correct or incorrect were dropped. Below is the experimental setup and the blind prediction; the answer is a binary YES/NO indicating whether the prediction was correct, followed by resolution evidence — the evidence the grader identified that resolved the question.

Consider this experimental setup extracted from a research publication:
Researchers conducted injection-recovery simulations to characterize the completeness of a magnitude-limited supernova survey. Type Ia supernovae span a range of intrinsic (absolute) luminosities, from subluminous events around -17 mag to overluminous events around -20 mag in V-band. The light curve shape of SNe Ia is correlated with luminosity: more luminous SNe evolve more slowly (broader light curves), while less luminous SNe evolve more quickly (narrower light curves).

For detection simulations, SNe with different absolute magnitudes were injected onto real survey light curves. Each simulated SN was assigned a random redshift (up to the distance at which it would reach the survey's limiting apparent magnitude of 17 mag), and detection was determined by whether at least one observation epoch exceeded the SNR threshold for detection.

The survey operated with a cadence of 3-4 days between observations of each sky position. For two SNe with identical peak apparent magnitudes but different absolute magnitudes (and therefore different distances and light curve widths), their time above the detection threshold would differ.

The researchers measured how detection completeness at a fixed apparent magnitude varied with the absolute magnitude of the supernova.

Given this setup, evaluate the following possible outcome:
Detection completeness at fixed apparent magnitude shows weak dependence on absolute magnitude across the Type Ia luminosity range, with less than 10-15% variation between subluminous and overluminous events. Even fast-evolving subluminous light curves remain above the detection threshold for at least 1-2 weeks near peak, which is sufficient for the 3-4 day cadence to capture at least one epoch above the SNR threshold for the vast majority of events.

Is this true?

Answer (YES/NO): YES